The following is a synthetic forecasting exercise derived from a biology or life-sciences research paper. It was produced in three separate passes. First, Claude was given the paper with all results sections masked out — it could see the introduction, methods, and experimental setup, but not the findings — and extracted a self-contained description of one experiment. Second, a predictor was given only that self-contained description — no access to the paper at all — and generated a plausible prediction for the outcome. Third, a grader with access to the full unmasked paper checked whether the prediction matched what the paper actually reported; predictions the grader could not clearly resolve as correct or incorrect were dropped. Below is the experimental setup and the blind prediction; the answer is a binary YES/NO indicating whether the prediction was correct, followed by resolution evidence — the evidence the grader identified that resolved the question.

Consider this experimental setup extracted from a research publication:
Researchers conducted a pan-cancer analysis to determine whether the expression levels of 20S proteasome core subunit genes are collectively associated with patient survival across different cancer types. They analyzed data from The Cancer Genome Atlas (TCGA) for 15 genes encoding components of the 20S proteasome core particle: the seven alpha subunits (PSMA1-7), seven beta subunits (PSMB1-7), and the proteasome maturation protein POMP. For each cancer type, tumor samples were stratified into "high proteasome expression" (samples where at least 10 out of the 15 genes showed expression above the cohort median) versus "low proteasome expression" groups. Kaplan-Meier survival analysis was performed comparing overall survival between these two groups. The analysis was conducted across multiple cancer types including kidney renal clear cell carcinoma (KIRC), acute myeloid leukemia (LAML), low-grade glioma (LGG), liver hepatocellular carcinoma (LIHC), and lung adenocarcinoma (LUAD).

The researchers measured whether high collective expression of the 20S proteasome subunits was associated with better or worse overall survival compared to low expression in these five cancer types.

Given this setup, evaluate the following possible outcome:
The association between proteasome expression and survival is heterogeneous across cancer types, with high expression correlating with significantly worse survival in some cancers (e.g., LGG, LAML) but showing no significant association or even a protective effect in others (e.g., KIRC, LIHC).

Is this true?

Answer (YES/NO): NO